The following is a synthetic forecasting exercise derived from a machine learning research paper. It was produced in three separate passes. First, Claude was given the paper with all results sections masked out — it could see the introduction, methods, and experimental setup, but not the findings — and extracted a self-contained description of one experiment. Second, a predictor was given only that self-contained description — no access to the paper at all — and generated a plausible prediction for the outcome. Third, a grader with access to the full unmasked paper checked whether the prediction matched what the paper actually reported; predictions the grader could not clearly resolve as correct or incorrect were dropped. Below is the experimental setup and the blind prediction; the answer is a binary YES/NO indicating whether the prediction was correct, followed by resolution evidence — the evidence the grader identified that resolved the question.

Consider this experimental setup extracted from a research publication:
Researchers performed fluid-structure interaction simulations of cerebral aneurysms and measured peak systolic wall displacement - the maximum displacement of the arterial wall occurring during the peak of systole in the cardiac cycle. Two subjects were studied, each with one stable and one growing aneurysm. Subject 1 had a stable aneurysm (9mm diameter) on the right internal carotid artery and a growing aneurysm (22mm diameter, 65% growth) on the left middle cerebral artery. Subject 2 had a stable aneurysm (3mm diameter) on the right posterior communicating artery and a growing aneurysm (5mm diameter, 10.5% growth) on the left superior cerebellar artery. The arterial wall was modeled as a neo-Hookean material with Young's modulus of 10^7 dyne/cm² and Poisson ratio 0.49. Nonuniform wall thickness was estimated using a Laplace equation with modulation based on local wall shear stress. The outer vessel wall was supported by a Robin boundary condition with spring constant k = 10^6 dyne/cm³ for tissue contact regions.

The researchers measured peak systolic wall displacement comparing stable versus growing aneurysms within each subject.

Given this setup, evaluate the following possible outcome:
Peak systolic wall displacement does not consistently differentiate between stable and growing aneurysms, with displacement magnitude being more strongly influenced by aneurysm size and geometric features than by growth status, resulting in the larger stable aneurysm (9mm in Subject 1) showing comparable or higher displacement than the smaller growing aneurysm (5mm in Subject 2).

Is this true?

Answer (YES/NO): NO